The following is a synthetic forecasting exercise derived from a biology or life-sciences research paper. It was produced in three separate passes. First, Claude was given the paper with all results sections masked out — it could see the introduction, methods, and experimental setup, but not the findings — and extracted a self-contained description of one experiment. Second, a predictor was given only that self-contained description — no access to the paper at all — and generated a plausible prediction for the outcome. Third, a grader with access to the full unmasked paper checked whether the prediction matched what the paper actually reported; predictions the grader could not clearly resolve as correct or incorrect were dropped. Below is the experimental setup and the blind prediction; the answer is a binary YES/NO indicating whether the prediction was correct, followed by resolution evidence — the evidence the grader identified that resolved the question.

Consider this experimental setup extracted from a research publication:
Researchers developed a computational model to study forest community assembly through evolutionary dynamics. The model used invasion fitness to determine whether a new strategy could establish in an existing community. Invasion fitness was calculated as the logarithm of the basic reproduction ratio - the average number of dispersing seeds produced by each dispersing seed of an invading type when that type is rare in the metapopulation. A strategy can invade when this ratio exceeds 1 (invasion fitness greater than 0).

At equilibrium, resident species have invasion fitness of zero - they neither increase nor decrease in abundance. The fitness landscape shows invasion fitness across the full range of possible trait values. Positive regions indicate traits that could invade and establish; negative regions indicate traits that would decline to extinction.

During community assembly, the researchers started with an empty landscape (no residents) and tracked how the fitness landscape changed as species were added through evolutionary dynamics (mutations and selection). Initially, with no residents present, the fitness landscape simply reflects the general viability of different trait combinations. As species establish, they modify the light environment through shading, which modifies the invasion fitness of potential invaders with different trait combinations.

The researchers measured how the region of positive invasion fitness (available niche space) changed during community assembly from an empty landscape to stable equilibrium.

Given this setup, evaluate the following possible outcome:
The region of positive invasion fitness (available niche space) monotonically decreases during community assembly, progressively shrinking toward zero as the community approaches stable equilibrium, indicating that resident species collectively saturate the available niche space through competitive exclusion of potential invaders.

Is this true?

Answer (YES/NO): NO